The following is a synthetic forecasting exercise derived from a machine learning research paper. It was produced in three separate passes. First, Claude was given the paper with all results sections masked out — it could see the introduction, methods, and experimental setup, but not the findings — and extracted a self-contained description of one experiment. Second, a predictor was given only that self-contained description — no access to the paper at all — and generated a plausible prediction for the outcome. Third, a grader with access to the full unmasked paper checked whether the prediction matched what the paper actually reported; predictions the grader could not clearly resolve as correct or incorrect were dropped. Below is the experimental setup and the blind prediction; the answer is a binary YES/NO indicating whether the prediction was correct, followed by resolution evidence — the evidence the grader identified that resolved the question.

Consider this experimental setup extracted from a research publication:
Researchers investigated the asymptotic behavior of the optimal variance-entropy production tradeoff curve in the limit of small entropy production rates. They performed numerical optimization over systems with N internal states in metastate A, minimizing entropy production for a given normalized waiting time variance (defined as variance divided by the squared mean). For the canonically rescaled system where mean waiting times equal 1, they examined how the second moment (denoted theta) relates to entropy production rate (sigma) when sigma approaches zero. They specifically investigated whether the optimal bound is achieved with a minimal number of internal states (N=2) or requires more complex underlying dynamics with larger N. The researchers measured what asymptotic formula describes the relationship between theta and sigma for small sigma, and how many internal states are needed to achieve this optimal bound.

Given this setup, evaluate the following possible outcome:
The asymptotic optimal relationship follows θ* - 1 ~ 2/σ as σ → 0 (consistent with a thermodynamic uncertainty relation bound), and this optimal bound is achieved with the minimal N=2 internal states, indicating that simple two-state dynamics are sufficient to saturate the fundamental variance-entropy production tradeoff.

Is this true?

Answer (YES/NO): NO